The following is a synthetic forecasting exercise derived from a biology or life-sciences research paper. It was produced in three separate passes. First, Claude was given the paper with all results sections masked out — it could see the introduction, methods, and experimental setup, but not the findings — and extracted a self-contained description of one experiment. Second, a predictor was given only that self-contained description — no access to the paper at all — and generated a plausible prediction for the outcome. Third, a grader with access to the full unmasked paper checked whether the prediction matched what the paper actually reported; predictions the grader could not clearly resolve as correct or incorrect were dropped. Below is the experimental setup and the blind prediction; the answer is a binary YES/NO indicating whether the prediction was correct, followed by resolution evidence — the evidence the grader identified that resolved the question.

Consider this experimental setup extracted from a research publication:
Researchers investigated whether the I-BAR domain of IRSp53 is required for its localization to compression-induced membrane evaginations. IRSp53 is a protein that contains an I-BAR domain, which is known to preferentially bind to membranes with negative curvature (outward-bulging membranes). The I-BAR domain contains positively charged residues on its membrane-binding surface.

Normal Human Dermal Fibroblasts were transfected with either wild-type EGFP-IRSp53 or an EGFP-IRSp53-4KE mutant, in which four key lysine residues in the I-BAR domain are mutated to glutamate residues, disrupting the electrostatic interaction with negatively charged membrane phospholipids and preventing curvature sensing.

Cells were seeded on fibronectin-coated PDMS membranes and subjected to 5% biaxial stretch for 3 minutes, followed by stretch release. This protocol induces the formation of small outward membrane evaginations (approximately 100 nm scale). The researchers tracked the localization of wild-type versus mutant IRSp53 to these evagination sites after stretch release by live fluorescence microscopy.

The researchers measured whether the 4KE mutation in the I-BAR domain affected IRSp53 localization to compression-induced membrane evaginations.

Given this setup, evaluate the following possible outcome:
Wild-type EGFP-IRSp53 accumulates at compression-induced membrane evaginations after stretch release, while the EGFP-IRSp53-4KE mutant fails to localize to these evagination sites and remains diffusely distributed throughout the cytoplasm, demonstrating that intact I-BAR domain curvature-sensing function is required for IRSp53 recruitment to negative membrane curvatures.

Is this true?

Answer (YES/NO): NO